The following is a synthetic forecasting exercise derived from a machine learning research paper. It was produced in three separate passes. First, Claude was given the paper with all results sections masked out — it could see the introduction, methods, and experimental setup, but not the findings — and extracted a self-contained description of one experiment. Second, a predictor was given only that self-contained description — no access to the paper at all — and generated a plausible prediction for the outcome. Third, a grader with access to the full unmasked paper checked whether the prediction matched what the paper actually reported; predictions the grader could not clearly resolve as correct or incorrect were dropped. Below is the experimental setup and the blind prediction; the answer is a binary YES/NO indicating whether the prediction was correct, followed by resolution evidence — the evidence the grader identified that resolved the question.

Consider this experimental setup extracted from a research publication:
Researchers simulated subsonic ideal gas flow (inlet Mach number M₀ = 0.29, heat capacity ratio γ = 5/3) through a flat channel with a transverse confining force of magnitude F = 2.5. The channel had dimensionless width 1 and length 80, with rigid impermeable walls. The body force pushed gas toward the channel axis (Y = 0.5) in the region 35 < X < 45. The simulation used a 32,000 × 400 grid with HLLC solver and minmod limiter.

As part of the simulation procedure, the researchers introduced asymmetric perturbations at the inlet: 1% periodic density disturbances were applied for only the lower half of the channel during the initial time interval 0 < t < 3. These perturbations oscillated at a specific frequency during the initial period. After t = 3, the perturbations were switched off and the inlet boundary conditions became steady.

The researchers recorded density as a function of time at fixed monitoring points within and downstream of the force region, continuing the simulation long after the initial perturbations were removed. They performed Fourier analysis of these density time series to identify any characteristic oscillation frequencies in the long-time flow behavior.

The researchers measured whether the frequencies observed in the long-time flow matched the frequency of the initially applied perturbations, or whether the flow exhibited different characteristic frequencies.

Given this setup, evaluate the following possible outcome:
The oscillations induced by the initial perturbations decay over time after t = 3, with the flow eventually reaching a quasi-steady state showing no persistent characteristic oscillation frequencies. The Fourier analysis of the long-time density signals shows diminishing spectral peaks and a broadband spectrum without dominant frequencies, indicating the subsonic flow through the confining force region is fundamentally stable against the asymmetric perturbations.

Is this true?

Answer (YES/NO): NO